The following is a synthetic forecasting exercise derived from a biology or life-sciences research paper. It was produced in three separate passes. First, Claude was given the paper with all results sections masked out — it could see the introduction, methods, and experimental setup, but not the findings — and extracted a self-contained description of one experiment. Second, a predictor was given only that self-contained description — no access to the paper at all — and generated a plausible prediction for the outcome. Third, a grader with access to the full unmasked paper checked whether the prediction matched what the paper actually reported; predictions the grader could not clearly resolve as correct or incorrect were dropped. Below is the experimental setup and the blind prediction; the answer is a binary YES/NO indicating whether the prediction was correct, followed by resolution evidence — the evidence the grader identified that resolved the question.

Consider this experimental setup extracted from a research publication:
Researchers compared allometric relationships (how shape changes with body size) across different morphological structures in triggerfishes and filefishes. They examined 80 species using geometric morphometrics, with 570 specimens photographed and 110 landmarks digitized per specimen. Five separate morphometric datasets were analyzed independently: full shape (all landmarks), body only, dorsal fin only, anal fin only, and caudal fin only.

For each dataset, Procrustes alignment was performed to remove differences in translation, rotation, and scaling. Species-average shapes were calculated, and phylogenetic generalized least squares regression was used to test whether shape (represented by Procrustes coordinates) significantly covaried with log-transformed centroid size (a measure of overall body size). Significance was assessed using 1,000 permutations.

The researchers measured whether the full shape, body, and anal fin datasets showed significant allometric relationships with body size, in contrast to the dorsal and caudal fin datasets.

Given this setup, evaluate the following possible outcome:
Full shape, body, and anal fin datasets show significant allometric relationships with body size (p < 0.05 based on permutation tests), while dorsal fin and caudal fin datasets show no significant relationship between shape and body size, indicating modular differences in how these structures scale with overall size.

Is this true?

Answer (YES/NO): YES